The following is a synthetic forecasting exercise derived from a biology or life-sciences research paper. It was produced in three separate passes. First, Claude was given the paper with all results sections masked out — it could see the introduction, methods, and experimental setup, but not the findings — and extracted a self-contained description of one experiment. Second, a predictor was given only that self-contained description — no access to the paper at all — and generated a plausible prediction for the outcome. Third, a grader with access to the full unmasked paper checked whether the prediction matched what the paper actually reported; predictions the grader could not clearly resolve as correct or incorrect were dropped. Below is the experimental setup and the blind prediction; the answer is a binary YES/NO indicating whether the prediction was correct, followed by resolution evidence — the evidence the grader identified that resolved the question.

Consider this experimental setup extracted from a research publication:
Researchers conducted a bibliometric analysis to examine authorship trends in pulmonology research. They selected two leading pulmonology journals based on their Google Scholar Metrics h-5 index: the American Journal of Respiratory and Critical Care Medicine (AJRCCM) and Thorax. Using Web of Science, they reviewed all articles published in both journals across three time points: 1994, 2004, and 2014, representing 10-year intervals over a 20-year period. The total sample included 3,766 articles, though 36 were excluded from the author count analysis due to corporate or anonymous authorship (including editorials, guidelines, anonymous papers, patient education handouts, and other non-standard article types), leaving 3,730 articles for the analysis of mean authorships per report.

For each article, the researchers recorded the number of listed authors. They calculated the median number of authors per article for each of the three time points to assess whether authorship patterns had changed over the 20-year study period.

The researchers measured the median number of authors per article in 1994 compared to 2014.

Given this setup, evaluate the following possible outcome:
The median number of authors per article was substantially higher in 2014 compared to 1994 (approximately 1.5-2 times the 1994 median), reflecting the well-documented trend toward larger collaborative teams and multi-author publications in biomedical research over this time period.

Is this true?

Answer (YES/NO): YES